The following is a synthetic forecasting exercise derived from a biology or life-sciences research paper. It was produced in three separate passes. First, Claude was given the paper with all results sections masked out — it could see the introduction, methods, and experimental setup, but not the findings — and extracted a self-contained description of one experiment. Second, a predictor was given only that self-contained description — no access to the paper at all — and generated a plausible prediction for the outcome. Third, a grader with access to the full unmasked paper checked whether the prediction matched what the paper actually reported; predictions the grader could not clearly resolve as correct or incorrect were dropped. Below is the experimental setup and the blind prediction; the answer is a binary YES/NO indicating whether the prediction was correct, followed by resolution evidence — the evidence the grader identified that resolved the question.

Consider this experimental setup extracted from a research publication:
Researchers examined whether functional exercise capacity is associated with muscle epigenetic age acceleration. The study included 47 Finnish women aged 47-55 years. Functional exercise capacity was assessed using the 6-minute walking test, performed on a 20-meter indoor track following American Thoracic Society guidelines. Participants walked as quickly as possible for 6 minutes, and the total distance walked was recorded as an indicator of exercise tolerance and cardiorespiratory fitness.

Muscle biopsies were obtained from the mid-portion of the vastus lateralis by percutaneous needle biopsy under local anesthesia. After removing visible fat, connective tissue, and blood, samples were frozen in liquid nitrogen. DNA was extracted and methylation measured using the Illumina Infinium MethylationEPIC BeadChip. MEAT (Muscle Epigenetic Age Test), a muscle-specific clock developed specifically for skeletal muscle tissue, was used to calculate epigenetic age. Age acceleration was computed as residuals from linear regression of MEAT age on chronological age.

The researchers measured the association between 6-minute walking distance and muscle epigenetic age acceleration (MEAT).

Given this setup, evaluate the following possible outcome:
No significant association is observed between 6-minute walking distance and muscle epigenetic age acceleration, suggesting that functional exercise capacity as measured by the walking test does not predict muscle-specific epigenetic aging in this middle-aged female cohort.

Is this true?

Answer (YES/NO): YES